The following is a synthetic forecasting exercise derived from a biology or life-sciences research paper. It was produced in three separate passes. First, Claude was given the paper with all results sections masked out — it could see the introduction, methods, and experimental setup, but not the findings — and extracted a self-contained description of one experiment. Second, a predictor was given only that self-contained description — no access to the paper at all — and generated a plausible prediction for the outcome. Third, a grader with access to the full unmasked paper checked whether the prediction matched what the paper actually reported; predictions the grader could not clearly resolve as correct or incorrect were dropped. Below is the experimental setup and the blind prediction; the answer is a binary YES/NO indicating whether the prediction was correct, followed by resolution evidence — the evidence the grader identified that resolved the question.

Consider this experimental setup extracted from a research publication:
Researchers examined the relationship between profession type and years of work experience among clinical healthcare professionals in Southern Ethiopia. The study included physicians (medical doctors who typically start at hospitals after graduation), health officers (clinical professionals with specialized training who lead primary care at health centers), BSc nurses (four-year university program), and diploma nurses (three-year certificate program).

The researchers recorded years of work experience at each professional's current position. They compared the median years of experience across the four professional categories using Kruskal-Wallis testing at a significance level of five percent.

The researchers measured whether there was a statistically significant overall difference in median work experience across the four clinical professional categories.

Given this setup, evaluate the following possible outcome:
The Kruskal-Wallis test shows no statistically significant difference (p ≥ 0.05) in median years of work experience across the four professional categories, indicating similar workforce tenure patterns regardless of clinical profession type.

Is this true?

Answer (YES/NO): YES